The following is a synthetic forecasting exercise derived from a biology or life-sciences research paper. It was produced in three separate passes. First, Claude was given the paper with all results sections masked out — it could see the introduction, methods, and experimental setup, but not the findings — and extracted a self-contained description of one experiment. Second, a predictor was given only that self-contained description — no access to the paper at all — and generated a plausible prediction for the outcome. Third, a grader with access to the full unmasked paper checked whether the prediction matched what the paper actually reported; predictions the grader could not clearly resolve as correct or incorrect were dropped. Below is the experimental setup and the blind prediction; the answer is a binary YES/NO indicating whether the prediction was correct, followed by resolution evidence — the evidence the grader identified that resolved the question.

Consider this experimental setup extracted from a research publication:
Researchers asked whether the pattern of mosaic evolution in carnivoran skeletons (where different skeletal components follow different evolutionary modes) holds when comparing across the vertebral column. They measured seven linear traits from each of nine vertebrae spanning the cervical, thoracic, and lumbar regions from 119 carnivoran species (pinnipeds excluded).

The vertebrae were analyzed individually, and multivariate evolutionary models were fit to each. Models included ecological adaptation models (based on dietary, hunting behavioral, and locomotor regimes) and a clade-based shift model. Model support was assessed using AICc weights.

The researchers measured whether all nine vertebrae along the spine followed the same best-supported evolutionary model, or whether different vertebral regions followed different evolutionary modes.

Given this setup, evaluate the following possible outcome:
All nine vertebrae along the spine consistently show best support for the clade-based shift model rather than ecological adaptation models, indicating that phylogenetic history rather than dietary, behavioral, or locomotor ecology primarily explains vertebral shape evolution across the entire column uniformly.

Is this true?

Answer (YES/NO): NO